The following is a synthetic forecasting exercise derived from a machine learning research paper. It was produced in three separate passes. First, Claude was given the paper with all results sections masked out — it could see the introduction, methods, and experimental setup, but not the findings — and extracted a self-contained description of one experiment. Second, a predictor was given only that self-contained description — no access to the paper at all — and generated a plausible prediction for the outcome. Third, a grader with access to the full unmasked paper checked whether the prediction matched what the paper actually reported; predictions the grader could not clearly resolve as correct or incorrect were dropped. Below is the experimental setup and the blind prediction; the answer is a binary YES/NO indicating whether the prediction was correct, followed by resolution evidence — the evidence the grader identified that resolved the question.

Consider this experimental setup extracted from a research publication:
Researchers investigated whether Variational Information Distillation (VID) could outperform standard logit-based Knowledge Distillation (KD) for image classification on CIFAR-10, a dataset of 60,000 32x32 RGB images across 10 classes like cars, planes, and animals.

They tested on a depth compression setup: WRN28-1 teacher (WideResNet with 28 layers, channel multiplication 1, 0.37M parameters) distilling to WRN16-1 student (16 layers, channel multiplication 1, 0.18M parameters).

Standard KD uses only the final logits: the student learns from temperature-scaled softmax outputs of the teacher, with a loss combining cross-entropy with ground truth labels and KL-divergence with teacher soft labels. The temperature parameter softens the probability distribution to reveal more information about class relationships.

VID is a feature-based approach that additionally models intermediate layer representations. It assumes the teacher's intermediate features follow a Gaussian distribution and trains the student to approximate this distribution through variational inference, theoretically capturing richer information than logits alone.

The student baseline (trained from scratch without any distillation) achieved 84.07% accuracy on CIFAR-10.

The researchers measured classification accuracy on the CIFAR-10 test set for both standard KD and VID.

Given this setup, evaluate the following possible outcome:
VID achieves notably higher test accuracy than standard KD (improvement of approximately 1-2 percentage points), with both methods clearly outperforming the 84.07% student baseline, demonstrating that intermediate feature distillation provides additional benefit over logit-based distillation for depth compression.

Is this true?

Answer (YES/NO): NO